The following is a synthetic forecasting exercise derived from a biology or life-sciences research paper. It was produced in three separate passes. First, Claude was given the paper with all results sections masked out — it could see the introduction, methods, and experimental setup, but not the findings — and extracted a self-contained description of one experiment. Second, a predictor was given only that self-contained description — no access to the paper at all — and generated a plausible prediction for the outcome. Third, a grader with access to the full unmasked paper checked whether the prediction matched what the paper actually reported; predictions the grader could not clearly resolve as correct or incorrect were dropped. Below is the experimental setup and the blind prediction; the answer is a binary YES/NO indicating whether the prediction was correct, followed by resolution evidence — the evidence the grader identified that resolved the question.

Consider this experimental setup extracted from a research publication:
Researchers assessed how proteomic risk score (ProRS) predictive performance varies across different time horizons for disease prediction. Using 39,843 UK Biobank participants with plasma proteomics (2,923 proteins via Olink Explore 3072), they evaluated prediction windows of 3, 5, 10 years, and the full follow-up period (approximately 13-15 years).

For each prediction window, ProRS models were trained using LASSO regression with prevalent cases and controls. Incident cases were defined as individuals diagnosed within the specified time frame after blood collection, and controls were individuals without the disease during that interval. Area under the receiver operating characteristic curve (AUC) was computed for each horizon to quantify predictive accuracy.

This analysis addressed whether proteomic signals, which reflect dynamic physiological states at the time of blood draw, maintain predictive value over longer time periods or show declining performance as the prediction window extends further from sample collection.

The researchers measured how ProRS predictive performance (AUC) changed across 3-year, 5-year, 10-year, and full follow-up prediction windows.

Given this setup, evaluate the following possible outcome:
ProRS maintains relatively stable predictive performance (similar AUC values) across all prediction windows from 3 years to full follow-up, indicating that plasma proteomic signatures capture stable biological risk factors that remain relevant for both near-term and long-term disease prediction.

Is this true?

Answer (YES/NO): NO